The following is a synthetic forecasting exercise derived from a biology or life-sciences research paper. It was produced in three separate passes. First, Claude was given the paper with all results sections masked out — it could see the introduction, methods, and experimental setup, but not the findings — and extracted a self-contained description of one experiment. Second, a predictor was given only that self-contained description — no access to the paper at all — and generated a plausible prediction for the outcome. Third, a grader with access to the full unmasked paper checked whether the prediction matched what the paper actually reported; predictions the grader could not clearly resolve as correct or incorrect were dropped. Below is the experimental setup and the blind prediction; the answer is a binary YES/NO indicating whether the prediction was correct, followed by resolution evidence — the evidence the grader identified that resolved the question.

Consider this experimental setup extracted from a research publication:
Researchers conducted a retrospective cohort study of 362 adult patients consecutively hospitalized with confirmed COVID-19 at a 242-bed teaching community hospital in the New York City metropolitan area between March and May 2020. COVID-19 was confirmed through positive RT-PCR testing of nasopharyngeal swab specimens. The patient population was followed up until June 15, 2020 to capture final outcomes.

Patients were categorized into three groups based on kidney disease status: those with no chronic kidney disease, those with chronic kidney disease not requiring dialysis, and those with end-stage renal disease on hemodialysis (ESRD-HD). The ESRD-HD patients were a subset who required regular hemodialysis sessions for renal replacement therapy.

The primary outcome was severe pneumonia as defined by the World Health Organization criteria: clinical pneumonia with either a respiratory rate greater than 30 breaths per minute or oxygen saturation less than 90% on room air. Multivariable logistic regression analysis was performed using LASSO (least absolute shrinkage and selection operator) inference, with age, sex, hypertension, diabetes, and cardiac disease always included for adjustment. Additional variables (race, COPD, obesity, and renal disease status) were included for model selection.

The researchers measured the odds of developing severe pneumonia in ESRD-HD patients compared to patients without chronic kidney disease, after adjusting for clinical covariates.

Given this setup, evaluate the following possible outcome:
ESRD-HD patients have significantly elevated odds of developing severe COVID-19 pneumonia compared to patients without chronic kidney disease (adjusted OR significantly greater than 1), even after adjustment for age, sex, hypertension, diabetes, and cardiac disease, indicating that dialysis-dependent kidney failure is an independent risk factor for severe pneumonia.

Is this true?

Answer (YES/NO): NO